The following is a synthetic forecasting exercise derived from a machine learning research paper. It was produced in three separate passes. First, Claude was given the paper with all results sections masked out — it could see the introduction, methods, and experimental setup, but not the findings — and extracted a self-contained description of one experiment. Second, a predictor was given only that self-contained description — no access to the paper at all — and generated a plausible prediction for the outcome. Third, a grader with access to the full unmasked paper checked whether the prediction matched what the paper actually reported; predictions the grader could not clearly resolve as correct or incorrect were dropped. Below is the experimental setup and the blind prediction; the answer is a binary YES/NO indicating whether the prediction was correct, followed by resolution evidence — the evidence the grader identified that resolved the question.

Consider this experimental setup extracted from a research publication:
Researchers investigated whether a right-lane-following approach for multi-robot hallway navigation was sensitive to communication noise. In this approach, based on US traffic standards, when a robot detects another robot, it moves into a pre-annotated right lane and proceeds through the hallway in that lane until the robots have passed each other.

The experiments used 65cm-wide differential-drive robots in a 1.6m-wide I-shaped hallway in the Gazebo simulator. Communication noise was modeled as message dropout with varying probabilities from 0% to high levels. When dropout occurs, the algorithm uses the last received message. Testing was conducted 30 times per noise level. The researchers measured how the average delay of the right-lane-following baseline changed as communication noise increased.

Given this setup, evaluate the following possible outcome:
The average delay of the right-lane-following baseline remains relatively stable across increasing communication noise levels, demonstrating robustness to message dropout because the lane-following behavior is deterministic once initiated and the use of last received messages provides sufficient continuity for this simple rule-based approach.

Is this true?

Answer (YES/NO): YES